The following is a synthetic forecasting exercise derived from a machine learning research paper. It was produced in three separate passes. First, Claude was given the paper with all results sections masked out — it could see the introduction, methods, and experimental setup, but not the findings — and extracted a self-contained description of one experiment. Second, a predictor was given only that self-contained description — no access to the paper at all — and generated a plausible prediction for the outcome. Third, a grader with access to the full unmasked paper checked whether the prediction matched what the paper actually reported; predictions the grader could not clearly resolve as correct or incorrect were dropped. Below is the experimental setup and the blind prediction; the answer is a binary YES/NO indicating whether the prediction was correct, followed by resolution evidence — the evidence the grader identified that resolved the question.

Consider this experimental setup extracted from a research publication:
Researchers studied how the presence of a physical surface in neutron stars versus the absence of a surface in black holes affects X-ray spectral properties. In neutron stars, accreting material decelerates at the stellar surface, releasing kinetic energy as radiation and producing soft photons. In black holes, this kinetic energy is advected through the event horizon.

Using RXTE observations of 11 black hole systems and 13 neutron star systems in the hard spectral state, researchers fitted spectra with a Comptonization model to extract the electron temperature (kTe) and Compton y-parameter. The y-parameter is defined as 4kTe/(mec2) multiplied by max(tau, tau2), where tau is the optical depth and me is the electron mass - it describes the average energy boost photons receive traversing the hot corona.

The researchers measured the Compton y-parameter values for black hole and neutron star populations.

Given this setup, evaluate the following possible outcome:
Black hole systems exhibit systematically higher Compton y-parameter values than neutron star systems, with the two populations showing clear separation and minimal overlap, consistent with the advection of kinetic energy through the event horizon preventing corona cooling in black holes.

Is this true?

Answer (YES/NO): NO